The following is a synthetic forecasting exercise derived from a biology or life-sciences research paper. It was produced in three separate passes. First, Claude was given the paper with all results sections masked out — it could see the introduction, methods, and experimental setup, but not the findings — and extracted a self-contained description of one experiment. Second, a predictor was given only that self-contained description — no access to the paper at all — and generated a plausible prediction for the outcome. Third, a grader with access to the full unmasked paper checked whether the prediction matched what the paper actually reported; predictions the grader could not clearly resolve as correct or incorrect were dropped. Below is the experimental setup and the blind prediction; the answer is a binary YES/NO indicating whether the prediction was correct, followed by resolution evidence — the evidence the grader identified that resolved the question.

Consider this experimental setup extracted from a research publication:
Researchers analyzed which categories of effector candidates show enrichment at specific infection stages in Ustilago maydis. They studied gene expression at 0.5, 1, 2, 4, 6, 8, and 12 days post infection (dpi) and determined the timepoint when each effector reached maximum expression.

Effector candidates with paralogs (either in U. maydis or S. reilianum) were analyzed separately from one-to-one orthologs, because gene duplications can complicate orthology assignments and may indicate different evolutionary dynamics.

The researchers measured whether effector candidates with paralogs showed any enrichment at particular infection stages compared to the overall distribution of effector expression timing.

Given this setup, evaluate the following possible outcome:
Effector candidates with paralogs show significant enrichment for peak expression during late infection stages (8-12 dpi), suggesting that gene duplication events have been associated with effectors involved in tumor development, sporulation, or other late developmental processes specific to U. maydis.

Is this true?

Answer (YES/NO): NO